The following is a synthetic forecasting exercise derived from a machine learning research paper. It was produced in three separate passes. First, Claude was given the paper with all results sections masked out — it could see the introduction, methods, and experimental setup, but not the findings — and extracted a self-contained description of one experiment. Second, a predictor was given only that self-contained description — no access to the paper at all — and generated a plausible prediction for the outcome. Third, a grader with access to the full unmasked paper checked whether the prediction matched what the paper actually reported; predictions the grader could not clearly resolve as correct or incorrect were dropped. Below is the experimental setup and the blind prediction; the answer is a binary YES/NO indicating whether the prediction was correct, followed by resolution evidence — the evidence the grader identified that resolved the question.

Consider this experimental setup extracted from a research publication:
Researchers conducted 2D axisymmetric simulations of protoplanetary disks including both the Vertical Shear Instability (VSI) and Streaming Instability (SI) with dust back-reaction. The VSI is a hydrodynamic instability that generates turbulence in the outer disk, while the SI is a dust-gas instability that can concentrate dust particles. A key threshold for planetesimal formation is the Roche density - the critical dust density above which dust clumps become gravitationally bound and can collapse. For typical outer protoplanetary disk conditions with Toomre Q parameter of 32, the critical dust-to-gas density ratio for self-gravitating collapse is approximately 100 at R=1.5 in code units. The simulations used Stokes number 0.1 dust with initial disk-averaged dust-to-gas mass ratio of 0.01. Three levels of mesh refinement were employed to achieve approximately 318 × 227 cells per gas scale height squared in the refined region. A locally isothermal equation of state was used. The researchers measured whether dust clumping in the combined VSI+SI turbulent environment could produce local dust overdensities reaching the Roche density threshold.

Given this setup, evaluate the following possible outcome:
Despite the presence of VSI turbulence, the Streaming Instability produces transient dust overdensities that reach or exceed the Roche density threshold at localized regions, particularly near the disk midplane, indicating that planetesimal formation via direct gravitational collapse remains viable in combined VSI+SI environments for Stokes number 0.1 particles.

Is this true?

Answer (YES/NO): YES